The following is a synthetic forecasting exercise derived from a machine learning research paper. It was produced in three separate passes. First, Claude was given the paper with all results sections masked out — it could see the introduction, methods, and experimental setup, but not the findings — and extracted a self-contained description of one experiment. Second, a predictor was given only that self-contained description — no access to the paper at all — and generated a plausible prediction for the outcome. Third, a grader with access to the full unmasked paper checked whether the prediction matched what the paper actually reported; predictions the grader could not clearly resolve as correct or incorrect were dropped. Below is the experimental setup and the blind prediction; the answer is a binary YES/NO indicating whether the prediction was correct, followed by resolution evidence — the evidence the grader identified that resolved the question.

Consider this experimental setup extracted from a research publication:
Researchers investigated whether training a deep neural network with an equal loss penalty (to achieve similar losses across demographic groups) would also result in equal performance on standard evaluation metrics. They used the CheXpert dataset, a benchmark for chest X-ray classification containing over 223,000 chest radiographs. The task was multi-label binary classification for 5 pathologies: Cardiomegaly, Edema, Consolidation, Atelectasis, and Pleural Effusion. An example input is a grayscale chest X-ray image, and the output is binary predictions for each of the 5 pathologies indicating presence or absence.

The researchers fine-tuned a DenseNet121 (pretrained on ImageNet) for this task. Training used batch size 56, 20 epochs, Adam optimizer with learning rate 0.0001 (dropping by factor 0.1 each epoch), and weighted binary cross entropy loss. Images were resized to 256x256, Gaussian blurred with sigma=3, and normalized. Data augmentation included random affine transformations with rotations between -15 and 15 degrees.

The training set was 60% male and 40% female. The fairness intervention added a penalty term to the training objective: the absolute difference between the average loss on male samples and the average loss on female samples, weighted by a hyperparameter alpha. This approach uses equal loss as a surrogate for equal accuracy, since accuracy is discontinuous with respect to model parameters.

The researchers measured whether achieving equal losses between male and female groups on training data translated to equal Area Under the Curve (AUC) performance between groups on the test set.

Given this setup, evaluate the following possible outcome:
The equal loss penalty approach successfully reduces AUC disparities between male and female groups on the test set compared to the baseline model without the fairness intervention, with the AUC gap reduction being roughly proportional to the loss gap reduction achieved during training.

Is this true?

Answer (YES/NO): NO